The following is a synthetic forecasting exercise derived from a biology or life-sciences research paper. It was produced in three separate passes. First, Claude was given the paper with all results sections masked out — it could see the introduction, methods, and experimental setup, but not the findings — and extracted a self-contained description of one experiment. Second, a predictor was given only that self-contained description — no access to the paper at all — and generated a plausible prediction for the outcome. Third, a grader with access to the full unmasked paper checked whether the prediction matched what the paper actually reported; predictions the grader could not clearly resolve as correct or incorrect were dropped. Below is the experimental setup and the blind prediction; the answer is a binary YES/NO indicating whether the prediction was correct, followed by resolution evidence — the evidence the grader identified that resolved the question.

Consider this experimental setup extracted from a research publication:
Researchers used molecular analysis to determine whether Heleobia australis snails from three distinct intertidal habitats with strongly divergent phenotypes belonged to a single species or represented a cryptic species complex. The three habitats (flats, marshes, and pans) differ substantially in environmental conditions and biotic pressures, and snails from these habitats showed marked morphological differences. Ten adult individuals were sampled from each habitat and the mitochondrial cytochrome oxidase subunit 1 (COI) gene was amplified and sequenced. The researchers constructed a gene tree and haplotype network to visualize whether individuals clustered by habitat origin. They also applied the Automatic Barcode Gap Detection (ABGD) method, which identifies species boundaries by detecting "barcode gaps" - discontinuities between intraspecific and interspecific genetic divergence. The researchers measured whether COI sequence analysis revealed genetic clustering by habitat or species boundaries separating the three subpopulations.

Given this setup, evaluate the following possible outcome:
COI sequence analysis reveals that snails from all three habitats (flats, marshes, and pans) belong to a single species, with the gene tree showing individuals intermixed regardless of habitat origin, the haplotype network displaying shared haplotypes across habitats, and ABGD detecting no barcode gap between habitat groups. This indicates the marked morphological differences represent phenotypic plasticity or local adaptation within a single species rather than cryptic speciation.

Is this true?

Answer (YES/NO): YES